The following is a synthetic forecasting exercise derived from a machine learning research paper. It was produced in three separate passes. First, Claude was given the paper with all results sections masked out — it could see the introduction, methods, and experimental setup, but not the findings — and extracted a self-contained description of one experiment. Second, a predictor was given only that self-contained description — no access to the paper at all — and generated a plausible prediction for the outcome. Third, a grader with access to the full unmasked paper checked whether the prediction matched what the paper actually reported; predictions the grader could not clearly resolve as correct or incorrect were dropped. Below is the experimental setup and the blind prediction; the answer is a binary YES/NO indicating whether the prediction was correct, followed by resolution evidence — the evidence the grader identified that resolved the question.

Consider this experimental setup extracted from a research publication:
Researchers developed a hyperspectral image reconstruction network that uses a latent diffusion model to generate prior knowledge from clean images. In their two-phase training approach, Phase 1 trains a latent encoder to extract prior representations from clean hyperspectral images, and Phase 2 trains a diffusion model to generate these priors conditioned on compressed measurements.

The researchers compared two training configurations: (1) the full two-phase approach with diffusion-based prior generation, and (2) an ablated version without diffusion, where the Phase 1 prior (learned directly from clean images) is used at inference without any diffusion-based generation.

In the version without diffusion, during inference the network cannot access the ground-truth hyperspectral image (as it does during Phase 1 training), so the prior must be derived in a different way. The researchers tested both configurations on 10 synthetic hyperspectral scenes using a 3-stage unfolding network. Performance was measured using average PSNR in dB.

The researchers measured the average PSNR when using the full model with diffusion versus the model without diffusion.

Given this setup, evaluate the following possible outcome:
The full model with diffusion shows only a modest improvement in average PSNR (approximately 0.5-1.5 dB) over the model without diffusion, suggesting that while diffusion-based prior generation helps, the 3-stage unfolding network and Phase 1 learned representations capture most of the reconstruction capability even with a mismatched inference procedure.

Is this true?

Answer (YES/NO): YES